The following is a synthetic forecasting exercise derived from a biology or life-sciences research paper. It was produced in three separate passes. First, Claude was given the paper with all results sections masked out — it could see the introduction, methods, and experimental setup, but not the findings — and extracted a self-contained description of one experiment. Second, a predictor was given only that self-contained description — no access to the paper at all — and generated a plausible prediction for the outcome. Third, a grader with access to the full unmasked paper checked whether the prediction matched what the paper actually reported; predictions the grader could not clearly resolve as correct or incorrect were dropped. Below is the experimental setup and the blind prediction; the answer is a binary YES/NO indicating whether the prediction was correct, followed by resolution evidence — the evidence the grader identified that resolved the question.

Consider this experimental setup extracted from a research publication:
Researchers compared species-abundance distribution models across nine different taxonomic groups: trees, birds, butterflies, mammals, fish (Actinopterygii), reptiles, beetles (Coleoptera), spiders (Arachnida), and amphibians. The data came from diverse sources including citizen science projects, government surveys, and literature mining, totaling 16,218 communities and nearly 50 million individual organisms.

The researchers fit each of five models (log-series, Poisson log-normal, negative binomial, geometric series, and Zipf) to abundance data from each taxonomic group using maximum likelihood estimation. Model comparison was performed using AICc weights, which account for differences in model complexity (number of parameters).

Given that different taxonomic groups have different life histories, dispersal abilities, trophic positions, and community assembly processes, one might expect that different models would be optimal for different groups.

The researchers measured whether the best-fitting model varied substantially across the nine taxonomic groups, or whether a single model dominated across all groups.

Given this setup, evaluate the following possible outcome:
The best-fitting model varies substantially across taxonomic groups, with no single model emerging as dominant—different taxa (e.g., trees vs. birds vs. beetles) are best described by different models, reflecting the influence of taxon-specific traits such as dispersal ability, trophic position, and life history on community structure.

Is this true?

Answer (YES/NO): NO